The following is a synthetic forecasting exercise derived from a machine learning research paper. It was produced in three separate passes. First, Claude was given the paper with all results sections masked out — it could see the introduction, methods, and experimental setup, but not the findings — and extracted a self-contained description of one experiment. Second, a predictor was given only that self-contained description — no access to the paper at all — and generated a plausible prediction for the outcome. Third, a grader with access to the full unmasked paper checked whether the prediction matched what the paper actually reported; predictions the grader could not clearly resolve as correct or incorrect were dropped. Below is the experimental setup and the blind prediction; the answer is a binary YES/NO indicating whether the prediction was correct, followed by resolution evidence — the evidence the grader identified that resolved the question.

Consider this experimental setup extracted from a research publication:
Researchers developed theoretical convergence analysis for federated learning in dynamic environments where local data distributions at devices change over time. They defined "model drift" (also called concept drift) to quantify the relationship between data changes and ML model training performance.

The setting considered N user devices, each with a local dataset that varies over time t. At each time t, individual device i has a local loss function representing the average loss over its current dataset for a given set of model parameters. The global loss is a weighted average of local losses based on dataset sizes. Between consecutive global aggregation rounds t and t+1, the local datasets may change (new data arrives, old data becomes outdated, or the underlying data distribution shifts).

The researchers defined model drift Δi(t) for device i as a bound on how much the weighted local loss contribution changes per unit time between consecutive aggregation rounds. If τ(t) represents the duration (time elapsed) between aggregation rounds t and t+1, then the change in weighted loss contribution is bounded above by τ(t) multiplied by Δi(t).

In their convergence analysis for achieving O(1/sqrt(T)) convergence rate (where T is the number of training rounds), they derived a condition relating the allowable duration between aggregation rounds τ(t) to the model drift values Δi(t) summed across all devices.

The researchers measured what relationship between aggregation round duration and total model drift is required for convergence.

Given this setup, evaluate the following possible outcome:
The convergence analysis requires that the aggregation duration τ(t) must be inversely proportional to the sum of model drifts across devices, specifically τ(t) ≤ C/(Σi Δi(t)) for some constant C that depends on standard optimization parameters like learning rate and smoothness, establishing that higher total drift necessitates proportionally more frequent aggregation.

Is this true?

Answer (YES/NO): NO